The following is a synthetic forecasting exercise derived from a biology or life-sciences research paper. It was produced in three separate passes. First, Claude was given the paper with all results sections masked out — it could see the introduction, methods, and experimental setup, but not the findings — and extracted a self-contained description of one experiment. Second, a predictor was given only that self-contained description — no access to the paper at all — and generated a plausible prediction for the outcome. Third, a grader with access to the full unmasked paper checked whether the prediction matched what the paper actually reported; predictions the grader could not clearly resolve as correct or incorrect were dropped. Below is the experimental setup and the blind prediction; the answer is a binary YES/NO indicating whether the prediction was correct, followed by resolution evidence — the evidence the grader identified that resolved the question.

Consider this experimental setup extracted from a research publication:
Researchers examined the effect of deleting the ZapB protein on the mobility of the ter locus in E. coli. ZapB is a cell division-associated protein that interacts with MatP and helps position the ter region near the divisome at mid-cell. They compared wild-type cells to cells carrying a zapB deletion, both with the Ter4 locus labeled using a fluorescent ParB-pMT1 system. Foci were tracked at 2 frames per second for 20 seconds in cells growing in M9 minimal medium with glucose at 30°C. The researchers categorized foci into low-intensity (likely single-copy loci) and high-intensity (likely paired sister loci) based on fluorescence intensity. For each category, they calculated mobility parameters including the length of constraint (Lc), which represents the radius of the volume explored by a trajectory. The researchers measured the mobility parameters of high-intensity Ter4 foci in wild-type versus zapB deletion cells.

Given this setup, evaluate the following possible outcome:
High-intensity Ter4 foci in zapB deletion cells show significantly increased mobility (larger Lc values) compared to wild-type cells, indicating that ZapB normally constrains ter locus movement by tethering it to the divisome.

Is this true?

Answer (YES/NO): YES